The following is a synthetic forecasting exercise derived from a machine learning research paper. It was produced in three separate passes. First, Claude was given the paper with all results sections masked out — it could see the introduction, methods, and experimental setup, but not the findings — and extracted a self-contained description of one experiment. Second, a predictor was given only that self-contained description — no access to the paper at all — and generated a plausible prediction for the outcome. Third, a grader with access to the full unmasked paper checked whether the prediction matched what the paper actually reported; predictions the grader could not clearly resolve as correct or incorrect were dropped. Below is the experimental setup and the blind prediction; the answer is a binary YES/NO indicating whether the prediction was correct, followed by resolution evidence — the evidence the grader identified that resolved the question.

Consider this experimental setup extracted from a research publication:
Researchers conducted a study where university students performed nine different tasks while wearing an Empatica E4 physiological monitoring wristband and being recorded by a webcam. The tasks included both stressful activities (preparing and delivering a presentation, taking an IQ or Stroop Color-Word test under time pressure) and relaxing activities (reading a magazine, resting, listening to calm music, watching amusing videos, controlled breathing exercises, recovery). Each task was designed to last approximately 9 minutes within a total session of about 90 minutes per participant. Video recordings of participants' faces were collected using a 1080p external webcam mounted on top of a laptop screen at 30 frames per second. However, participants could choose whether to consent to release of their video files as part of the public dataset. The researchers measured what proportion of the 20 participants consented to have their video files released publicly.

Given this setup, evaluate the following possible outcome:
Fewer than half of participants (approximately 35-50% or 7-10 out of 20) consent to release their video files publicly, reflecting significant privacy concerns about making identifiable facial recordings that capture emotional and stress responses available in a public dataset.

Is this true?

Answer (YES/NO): NO